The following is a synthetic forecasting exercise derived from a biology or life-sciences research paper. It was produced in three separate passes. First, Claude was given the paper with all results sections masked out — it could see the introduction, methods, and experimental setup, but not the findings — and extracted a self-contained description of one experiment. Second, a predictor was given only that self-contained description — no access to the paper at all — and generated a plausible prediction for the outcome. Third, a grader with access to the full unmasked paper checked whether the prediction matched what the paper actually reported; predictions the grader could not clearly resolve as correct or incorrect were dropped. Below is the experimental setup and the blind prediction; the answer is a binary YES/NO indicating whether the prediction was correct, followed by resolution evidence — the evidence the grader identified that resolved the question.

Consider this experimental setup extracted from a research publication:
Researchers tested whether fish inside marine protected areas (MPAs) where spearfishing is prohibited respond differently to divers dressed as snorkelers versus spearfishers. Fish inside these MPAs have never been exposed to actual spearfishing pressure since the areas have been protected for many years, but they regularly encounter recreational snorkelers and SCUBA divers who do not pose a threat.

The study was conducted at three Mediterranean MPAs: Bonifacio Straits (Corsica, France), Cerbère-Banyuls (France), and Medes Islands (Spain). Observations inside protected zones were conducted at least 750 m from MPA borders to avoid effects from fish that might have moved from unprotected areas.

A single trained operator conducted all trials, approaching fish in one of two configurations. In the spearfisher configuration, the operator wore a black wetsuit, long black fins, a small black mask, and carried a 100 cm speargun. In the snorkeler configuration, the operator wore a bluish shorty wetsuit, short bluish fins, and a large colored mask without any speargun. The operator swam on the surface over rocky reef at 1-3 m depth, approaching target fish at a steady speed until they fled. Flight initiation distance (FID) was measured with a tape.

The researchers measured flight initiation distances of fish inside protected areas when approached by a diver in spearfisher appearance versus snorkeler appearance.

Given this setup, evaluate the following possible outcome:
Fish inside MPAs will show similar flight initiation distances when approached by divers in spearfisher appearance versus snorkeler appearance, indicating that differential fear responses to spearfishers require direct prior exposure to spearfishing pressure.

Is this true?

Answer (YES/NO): NO